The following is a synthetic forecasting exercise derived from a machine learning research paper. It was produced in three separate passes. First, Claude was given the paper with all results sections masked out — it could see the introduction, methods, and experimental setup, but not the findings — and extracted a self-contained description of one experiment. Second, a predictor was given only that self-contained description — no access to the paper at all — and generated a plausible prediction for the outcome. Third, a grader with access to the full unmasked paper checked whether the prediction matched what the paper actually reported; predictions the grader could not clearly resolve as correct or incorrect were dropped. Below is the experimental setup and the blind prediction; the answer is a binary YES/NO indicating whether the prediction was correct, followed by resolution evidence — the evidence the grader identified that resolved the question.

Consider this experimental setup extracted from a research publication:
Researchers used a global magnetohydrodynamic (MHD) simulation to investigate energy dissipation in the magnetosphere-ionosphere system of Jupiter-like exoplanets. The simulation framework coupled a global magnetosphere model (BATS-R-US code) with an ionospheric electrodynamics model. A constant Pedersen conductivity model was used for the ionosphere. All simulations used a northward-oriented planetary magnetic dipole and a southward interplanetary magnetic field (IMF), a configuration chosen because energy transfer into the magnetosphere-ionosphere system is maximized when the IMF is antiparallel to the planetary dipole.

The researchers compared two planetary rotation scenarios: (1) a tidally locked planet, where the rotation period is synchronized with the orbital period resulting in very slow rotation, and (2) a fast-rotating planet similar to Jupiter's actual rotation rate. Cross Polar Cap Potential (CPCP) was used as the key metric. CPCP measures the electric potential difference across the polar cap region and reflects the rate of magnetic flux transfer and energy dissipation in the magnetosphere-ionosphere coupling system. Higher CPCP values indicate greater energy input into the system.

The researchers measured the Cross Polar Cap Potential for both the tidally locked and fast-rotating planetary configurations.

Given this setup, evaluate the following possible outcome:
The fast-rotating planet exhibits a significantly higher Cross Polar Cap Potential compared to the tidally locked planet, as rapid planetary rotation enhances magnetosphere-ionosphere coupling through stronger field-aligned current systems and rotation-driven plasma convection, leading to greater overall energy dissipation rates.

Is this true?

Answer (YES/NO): NO